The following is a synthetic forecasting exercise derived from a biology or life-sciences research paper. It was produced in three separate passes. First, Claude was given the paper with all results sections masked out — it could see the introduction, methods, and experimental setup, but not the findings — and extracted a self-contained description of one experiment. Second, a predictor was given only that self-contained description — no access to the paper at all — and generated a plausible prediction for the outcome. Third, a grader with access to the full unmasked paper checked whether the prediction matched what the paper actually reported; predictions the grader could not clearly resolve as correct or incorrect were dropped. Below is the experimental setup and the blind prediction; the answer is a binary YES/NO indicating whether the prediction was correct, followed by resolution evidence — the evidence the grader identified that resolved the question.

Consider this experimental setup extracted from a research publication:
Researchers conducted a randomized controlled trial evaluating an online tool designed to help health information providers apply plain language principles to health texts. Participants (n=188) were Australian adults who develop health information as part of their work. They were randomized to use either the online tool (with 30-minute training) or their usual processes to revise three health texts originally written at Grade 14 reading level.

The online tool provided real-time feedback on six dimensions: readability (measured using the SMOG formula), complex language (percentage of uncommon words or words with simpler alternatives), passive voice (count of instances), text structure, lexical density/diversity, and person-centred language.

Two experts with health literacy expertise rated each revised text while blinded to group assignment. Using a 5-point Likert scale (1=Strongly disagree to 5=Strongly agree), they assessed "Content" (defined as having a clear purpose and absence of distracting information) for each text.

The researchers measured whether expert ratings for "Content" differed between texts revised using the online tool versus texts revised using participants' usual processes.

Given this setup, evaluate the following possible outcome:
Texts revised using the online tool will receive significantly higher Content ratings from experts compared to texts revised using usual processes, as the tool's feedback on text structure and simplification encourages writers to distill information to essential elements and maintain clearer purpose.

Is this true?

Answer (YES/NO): NO